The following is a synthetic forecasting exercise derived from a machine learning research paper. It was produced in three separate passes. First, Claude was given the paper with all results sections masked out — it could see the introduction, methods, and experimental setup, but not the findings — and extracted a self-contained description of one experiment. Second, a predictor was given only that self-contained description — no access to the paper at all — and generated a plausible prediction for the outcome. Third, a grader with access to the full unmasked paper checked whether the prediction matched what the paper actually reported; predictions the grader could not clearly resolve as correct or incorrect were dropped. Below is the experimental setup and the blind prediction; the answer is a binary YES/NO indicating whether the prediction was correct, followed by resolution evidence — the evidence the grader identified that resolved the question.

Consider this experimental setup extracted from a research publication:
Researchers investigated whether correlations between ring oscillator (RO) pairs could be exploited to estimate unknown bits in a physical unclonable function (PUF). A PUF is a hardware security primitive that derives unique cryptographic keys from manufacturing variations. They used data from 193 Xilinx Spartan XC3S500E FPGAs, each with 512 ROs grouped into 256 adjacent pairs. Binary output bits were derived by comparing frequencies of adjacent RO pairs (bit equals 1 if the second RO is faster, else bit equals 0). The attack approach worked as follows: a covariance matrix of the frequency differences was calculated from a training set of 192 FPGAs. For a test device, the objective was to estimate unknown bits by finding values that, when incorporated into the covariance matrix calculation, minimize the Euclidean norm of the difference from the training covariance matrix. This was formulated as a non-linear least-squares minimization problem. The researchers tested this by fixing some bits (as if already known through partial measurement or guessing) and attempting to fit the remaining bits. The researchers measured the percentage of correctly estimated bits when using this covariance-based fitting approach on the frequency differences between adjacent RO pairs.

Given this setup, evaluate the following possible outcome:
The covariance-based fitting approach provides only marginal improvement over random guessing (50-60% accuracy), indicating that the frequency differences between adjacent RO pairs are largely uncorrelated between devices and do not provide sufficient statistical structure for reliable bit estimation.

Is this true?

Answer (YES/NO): NO